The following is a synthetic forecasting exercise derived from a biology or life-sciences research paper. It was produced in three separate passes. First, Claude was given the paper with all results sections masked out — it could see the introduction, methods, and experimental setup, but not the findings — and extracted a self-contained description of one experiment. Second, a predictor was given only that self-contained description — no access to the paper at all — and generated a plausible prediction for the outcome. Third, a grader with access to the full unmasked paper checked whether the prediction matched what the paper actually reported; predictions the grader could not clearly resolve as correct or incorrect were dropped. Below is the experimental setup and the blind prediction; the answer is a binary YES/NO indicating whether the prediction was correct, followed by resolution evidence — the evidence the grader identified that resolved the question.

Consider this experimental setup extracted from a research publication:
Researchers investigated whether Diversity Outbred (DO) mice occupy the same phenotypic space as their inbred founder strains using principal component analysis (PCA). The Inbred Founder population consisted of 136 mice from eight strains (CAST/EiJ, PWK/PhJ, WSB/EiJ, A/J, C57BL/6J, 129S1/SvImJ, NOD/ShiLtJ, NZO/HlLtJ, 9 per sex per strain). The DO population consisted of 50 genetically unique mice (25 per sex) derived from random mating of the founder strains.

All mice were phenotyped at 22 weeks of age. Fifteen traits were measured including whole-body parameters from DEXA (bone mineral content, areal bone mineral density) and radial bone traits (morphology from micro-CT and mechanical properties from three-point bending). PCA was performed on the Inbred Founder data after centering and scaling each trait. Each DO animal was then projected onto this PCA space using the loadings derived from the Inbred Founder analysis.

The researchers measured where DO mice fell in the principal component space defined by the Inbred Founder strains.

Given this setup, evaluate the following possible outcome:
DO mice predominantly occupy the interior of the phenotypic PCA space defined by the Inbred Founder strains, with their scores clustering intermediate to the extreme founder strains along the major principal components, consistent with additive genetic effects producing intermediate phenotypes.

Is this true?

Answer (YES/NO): NO